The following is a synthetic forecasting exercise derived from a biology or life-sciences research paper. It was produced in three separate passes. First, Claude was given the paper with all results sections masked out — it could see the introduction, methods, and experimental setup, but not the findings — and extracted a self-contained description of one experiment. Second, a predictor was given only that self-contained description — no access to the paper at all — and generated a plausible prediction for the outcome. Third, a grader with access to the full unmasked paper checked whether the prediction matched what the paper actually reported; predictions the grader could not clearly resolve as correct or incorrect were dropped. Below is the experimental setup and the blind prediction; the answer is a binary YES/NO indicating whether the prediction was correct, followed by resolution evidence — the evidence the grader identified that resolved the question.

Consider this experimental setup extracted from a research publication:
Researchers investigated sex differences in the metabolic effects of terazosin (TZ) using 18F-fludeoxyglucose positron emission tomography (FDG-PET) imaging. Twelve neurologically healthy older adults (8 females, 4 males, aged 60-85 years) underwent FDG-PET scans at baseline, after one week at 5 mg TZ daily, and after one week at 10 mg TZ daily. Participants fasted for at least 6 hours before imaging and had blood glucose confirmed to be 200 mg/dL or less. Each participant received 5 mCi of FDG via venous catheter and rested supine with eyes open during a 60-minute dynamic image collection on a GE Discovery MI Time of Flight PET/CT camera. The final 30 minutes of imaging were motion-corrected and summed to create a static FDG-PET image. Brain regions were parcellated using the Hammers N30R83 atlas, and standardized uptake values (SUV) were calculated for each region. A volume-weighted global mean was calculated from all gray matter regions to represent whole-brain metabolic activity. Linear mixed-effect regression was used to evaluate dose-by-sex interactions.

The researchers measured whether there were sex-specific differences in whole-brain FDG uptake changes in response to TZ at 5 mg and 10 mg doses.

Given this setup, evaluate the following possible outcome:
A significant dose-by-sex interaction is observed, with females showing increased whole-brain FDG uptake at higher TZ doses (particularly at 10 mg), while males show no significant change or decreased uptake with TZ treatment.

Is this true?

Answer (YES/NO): NO